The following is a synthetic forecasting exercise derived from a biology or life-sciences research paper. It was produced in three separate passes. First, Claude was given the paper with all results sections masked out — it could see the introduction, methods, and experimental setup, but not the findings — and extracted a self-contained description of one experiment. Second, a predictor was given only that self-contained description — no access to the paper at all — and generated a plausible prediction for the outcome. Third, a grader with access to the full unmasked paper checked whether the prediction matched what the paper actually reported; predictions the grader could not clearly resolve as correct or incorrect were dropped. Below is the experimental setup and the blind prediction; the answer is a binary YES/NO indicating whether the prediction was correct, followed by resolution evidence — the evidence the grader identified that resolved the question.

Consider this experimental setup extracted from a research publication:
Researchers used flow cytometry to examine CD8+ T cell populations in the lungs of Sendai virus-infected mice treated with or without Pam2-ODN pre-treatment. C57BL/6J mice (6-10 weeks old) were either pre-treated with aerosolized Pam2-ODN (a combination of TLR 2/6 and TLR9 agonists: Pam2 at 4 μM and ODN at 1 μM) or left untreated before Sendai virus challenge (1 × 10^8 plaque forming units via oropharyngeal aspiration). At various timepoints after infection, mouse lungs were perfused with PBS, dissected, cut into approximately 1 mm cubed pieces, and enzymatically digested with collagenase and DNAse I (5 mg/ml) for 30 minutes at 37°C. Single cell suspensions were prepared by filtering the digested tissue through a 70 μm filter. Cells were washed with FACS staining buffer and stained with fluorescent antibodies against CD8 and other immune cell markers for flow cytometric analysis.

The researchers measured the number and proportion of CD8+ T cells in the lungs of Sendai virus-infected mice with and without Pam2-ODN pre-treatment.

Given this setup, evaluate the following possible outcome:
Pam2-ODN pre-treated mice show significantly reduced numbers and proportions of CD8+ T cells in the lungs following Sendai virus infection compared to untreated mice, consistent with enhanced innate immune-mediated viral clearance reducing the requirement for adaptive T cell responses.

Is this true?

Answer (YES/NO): YES